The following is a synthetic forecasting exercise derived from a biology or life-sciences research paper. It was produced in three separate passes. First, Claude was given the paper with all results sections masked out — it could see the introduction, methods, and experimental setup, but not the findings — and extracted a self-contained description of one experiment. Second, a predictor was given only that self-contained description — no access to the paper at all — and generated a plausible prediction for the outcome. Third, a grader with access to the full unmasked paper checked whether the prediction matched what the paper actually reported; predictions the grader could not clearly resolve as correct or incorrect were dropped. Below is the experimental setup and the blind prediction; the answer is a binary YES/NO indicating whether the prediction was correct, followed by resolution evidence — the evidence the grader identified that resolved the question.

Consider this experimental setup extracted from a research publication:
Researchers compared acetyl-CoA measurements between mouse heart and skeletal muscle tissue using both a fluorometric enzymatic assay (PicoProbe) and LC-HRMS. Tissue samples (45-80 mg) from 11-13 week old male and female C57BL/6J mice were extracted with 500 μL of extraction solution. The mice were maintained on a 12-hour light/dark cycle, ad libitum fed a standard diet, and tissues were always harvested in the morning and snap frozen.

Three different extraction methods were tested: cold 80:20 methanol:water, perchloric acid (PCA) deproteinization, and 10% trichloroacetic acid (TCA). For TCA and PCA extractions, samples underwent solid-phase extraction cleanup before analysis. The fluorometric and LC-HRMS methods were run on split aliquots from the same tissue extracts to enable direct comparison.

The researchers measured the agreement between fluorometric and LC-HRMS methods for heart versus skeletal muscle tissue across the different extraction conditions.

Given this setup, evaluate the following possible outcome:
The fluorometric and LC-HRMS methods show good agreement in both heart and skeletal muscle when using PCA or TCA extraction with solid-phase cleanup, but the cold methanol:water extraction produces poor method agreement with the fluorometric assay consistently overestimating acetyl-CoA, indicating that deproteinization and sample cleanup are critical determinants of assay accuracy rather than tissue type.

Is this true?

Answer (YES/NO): NO